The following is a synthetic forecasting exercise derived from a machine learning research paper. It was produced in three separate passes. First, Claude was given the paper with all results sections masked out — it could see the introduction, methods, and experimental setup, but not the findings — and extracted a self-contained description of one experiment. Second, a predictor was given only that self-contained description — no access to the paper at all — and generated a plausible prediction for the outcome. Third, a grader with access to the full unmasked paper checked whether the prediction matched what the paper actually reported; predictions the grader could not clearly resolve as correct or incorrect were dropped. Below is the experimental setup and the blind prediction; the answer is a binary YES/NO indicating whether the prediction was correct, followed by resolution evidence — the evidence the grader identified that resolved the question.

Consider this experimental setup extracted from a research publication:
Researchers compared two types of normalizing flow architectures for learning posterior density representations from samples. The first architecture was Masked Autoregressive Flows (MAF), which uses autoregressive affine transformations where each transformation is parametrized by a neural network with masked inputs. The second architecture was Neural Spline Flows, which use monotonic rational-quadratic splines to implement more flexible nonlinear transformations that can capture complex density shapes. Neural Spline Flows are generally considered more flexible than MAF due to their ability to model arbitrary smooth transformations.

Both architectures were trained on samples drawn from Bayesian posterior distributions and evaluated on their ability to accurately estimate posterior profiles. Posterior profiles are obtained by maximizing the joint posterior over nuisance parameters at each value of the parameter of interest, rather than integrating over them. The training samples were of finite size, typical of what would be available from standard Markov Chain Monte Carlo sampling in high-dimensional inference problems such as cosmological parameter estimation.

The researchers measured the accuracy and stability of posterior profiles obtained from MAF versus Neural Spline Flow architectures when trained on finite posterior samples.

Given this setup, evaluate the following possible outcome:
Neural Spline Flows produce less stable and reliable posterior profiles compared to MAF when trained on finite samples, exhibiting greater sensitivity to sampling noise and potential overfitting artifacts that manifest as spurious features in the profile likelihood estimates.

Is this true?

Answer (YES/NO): YES